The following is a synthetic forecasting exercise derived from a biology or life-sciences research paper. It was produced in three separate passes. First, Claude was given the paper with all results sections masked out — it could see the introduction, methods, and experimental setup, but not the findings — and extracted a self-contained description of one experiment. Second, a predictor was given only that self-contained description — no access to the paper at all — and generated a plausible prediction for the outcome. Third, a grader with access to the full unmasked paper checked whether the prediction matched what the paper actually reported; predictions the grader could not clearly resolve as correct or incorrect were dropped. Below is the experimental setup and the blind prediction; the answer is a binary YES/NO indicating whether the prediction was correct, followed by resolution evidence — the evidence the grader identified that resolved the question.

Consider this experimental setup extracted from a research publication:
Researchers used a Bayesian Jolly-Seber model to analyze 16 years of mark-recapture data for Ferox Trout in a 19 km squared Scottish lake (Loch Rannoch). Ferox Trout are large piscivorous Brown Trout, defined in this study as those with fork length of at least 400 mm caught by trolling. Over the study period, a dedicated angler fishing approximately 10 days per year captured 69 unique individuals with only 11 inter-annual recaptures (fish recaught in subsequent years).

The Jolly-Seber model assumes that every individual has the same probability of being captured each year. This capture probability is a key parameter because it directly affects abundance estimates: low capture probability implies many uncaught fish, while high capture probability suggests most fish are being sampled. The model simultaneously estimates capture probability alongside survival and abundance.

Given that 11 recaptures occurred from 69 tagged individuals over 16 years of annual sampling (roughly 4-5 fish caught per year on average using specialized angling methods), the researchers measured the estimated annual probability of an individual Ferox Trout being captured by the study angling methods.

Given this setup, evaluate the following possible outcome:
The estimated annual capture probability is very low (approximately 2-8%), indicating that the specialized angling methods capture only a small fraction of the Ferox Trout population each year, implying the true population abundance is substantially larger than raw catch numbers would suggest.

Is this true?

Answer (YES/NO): YES